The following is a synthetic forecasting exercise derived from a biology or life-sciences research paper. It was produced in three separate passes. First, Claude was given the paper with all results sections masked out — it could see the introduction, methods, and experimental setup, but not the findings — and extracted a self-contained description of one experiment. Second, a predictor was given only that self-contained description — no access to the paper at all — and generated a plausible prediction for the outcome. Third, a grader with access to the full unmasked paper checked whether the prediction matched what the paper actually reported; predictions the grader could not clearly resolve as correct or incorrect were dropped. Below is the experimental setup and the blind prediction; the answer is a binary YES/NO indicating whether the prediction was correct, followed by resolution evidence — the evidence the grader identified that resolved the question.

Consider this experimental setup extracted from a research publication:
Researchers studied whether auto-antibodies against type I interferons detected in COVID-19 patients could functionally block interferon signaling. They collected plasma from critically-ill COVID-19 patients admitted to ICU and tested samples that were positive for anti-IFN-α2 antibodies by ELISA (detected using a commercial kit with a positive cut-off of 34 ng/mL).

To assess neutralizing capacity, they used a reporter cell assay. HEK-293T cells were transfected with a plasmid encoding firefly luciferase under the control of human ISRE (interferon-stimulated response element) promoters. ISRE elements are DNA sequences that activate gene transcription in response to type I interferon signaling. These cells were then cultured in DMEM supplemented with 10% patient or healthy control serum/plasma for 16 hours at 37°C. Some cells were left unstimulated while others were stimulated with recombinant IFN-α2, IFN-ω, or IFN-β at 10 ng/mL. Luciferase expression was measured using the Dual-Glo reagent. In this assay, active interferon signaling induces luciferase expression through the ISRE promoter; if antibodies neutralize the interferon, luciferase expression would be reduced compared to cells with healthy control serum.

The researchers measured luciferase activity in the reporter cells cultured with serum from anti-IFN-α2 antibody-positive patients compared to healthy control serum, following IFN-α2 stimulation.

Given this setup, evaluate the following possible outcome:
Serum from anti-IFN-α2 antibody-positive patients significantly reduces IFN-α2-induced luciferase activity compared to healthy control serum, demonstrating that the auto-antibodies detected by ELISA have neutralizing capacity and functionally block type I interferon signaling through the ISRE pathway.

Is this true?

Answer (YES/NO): NO